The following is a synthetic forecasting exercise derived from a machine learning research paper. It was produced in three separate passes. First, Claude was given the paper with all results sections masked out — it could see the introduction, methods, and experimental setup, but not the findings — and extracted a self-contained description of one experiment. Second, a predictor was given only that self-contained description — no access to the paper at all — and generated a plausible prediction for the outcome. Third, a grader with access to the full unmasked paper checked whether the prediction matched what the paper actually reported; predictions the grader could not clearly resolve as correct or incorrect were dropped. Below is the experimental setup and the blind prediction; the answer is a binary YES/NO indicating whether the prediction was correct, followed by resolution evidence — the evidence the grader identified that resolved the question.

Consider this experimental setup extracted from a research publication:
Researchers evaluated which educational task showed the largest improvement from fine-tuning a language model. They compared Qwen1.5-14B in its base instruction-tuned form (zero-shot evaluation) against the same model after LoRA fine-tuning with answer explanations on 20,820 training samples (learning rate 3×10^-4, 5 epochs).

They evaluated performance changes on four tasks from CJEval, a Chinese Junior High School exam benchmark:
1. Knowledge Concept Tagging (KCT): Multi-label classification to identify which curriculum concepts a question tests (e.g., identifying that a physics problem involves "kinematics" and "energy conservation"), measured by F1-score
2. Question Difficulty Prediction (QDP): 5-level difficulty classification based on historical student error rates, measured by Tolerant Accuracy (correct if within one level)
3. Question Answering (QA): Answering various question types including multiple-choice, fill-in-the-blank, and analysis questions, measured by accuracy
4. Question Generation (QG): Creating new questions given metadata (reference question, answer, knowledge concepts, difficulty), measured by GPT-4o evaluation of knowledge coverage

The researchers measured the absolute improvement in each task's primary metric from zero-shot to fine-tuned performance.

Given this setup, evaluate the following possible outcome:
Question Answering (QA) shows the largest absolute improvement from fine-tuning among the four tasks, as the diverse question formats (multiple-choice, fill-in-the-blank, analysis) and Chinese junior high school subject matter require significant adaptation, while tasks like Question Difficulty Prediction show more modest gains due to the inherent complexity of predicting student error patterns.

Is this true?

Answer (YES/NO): NO